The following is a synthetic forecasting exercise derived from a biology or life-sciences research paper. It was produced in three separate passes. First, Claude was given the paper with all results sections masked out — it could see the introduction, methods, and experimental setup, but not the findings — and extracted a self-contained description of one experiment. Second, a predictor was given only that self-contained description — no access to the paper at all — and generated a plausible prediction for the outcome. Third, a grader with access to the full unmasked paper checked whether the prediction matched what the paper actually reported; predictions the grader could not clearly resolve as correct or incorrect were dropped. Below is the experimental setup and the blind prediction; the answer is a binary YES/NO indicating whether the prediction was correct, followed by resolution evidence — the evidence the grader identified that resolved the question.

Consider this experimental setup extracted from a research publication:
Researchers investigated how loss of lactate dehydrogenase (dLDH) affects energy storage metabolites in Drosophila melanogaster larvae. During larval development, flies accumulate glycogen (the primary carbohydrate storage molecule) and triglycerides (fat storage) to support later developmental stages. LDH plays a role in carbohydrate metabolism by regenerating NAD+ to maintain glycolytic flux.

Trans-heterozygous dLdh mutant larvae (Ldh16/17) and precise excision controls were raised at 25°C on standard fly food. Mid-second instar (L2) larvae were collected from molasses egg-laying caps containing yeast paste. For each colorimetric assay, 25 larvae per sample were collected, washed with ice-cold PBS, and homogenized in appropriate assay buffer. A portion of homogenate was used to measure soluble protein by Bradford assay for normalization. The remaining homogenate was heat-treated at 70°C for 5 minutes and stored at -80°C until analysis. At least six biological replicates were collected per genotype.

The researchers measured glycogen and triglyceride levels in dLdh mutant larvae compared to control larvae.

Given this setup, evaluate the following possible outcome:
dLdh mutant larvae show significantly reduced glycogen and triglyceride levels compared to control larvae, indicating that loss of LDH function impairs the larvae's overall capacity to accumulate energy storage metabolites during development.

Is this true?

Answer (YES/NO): NO